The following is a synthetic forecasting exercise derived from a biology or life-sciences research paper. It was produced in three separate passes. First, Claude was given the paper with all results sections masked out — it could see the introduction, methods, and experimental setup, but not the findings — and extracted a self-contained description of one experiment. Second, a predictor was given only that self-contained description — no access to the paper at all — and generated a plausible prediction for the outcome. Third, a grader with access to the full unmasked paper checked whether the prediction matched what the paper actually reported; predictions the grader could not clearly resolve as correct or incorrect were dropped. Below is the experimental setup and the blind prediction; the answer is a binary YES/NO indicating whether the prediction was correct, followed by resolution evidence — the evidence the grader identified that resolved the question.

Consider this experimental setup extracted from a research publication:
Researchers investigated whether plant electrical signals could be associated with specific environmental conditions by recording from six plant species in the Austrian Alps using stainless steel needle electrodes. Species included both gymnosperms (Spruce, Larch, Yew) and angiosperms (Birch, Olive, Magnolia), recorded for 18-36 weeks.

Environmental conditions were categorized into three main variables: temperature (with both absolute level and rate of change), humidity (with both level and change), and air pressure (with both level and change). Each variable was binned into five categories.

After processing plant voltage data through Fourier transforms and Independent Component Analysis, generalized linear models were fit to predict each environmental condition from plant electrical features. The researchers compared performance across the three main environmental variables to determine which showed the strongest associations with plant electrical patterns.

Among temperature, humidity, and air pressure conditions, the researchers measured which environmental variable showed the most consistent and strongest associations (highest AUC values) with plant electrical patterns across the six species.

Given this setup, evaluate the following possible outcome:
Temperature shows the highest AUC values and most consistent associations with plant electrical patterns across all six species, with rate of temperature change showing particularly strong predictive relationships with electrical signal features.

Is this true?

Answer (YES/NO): NO